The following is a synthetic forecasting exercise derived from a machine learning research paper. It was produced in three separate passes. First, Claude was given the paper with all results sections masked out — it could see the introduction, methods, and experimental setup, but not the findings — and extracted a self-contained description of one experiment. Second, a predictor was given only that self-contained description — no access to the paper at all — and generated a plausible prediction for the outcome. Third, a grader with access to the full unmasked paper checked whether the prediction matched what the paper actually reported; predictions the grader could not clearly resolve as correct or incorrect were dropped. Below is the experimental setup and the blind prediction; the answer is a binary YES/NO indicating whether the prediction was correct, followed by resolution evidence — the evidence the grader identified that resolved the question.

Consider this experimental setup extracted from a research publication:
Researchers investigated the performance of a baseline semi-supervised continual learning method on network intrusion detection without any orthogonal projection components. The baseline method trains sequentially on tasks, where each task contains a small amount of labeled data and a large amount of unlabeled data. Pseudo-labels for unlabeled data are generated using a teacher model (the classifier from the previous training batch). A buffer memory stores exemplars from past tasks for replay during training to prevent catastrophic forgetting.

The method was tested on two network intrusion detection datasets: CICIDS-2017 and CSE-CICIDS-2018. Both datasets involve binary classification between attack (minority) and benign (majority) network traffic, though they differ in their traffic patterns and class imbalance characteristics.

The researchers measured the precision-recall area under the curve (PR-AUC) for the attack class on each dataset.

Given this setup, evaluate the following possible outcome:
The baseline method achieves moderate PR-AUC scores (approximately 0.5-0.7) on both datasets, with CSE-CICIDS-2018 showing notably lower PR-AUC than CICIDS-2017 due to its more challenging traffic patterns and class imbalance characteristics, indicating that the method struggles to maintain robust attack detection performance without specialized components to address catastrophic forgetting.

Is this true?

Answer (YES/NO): NO